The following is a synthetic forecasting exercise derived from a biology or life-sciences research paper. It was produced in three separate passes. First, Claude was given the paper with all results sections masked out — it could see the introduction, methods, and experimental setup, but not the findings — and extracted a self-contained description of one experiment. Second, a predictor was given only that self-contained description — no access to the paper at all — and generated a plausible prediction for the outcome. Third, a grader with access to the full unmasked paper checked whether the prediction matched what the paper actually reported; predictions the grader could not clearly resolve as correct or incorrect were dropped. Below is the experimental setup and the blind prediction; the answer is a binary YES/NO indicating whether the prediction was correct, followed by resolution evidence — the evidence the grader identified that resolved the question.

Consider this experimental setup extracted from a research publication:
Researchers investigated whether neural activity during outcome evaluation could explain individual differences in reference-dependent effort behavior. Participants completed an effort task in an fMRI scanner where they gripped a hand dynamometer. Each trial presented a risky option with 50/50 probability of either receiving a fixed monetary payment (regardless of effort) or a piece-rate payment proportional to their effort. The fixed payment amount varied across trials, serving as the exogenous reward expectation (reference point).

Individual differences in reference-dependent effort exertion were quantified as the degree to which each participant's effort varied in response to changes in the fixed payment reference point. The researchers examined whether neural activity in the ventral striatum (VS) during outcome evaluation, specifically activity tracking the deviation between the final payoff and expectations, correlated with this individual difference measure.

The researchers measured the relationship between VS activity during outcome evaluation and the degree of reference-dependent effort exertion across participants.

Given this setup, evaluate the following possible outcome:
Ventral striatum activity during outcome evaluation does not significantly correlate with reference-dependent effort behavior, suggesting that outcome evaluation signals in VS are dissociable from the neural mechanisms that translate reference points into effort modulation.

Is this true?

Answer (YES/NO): NO